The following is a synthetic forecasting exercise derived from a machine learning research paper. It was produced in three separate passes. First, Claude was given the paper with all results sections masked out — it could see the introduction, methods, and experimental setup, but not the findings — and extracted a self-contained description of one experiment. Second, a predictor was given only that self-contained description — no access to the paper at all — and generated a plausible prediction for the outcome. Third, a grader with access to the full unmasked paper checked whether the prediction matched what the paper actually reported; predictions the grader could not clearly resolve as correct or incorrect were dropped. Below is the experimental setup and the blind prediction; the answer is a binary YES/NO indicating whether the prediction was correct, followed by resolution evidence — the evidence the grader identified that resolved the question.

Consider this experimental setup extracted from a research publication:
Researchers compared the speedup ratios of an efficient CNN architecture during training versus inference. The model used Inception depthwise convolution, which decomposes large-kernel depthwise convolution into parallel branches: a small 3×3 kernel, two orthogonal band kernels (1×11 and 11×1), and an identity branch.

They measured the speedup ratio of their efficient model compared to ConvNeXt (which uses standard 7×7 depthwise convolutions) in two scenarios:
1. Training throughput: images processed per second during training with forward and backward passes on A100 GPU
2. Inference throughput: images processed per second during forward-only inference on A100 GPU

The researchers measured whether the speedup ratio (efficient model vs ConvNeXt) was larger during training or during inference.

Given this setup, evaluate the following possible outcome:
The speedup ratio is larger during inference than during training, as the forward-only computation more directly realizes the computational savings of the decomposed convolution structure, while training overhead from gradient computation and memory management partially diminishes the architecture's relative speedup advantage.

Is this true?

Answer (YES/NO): NO